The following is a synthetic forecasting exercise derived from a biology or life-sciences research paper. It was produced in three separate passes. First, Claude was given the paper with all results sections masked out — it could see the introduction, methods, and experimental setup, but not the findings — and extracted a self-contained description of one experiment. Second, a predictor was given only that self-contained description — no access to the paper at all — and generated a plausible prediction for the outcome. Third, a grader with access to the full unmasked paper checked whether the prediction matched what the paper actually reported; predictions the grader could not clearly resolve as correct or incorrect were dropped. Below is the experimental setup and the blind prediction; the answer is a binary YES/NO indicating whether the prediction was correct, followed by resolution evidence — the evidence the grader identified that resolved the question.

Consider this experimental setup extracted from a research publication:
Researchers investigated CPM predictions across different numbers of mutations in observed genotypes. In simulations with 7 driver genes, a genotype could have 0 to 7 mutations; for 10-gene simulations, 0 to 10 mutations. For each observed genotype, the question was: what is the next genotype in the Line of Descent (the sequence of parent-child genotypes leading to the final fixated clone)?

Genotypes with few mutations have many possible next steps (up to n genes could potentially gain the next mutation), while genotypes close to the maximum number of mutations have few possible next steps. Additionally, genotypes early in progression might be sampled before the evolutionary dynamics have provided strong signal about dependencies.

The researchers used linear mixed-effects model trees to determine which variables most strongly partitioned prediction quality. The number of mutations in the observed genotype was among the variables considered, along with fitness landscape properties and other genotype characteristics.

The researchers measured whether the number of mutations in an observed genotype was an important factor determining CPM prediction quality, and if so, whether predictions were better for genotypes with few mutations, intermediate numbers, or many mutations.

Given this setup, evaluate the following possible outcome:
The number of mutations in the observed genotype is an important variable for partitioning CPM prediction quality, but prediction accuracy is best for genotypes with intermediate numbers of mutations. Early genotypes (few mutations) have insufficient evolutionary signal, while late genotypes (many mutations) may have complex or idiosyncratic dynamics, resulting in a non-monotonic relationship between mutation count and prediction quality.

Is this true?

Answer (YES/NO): NO